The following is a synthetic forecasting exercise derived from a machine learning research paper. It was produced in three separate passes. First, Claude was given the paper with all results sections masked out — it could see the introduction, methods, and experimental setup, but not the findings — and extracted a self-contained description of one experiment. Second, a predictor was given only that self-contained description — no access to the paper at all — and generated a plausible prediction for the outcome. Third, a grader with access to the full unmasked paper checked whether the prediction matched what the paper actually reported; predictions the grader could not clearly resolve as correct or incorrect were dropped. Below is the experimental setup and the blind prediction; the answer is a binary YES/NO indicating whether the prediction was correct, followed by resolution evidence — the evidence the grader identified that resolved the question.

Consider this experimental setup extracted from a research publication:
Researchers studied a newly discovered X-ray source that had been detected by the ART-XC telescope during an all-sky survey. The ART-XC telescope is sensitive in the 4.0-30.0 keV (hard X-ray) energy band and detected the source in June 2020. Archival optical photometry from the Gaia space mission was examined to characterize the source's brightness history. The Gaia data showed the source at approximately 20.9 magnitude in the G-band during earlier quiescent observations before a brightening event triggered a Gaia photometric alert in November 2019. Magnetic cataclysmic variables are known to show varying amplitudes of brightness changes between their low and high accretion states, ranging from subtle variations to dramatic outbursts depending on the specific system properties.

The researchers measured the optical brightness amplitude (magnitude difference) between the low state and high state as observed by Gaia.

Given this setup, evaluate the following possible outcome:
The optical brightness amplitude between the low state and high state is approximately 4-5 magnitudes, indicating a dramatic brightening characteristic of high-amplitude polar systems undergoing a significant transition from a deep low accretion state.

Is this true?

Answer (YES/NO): NO